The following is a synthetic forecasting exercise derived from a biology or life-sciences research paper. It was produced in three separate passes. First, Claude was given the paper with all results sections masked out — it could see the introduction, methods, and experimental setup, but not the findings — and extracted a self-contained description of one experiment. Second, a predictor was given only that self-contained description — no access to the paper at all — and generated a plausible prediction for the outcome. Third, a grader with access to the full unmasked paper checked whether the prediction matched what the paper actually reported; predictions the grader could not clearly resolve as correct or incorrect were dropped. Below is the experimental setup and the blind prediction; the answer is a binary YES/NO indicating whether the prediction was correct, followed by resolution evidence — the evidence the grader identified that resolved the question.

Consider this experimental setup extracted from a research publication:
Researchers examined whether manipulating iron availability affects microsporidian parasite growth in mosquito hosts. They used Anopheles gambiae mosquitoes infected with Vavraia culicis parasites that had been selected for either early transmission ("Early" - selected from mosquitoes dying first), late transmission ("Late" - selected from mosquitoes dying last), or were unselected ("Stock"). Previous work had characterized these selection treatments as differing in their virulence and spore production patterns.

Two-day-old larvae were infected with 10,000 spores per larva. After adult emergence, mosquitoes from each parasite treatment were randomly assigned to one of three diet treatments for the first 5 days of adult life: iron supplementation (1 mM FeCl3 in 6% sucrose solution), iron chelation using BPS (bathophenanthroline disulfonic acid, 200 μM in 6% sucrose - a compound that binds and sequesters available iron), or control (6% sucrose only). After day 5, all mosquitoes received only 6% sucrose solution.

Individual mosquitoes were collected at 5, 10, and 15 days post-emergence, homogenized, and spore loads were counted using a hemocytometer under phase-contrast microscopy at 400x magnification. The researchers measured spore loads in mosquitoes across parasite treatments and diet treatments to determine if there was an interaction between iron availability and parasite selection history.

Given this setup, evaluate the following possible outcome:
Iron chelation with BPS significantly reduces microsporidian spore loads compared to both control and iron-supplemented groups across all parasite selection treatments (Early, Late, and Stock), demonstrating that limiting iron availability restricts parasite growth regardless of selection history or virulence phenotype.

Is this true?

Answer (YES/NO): YES